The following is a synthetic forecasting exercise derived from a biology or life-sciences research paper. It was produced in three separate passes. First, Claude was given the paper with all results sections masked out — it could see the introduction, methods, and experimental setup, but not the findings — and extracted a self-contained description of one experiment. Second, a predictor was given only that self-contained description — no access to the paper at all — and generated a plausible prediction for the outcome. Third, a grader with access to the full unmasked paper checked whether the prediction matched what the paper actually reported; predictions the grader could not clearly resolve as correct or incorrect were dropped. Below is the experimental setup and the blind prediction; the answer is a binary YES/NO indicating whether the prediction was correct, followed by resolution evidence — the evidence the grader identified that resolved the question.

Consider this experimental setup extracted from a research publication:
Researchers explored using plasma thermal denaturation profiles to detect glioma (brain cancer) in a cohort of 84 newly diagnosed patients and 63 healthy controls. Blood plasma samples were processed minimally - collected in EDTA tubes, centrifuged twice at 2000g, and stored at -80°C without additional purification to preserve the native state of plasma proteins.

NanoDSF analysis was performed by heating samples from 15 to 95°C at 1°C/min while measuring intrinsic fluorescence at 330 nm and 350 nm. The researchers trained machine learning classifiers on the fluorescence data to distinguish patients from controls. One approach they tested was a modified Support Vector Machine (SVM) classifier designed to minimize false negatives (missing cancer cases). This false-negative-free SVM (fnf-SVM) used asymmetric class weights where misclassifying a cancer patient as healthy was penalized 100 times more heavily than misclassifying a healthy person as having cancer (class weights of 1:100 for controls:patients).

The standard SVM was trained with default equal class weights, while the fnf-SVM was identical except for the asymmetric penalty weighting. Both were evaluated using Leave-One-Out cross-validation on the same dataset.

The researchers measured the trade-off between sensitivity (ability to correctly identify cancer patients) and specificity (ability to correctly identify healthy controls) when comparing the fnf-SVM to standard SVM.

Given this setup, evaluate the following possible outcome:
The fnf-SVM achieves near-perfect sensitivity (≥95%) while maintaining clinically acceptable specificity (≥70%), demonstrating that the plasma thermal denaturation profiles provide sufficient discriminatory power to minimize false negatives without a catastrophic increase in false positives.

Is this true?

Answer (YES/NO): YES